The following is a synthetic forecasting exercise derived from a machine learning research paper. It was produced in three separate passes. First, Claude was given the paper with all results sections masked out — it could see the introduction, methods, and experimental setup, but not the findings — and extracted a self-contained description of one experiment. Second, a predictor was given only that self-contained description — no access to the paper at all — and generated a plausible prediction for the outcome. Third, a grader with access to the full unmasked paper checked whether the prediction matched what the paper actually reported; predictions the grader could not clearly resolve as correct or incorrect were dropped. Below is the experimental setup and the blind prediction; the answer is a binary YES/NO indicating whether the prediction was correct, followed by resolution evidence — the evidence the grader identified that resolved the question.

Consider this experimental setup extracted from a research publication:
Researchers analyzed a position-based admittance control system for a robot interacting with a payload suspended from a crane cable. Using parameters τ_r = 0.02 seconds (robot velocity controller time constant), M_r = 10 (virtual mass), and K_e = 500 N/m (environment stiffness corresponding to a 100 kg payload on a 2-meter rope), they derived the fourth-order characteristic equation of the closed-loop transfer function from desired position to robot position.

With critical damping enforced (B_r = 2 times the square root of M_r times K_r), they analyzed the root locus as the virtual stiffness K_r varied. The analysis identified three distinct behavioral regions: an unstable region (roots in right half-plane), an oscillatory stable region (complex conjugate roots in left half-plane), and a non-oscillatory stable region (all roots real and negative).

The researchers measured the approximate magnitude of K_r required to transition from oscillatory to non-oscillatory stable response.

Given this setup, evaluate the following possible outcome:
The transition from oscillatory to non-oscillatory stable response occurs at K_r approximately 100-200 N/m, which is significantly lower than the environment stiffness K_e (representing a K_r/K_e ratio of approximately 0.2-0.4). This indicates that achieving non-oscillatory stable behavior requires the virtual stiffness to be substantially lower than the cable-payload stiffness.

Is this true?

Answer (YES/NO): NO